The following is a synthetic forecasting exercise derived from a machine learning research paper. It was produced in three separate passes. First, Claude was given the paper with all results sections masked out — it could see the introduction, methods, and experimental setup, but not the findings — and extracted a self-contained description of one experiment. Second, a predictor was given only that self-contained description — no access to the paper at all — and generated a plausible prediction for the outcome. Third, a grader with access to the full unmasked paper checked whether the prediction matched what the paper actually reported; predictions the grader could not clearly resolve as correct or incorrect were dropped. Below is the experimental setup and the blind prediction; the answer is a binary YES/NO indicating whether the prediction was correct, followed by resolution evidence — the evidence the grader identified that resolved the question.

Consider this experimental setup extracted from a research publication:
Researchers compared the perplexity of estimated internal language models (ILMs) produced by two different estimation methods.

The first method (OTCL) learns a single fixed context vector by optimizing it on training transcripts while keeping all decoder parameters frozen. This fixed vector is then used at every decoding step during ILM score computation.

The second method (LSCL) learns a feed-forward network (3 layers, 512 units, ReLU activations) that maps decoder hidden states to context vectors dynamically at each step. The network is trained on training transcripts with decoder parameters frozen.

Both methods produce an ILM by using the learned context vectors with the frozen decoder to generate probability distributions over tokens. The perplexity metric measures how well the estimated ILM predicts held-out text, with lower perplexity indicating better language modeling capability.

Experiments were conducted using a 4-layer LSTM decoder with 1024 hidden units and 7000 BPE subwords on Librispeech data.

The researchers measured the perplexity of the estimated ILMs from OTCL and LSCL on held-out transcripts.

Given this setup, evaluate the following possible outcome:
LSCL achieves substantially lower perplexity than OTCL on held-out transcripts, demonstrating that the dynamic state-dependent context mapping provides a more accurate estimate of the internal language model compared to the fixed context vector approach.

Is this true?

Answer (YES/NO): YES